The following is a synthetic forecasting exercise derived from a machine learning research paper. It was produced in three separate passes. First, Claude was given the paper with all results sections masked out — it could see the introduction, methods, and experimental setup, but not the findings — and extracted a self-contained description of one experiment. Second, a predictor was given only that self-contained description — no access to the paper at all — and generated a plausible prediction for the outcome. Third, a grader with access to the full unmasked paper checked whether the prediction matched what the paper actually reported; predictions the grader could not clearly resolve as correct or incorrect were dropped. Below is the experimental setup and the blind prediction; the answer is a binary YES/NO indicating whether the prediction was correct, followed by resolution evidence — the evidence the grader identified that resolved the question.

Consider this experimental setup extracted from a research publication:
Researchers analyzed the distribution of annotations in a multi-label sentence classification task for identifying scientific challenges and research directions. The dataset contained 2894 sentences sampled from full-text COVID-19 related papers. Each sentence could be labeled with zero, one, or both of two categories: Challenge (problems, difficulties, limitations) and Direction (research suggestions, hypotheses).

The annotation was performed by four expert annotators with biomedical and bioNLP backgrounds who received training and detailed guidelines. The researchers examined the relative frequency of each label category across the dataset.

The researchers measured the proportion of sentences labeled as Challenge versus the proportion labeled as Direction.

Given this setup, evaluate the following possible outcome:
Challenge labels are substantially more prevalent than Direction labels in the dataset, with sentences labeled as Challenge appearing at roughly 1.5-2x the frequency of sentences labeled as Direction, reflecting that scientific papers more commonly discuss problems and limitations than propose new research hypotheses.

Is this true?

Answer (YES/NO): YES